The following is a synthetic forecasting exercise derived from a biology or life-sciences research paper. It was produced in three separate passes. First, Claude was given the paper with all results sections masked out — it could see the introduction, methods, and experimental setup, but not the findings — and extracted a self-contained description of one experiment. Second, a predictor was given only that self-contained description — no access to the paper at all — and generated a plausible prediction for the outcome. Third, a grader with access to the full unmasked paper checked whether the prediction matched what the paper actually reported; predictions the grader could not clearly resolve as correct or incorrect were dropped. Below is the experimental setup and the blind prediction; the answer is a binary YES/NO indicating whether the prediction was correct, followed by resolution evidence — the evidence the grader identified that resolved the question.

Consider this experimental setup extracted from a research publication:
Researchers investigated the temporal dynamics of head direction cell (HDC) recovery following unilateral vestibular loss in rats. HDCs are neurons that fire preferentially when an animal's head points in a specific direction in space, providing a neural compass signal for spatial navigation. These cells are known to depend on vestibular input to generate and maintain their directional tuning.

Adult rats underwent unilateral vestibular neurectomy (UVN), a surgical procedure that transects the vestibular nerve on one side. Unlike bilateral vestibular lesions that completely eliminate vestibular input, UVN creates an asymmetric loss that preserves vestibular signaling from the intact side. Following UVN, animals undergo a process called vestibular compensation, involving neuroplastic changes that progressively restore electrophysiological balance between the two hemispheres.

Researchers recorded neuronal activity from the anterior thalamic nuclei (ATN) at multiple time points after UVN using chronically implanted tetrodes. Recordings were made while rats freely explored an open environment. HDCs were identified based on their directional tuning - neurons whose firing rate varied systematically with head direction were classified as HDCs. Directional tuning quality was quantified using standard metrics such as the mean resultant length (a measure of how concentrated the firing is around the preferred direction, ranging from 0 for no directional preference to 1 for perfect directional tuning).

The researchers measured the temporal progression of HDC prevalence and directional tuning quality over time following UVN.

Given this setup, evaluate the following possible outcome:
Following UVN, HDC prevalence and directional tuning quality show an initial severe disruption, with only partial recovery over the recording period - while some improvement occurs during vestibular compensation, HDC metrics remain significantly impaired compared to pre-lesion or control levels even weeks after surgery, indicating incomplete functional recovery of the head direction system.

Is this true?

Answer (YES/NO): NO